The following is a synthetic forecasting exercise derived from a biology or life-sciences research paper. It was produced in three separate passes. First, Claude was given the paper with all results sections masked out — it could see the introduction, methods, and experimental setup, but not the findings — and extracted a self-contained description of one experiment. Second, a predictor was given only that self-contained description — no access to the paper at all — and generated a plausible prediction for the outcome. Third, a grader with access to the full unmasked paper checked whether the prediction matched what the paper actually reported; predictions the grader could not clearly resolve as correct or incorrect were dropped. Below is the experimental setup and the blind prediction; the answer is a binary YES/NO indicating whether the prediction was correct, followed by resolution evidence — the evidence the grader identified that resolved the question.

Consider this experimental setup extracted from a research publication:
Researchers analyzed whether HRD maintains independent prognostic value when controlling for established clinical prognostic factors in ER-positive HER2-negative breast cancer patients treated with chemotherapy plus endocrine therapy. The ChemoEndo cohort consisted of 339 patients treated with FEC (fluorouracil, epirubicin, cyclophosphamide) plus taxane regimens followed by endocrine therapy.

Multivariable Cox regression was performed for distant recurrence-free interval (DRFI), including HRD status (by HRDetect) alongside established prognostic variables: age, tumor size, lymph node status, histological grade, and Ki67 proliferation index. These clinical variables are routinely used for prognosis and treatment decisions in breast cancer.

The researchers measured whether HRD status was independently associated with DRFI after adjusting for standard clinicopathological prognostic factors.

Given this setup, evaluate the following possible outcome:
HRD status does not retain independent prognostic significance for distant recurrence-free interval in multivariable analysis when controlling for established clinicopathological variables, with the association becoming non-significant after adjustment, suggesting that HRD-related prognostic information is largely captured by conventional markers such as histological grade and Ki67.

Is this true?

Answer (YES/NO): NO